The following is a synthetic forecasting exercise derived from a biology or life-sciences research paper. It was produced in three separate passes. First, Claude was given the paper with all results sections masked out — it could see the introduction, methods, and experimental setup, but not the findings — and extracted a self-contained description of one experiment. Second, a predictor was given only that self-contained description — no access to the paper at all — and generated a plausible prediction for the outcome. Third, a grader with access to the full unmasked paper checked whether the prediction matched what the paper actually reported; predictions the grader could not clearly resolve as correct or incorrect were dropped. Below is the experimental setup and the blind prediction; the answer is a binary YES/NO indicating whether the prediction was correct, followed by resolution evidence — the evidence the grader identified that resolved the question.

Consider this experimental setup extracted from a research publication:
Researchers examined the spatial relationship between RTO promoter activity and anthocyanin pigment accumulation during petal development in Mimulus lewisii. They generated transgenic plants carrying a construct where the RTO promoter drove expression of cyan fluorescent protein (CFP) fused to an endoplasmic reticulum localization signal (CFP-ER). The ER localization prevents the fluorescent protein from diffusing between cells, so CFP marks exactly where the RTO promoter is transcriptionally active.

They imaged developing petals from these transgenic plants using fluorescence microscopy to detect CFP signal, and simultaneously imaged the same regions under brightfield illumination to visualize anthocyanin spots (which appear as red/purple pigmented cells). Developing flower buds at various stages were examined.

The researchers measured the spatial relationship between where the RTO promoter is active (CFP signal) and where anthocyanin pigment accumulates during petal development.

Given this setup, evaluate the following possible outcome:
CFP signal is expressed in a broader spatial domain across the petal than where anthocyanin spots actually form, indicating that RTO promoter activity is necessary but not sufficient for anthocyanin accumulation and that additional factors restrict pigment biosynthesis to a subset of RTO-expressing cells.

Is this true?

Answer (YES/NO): NO